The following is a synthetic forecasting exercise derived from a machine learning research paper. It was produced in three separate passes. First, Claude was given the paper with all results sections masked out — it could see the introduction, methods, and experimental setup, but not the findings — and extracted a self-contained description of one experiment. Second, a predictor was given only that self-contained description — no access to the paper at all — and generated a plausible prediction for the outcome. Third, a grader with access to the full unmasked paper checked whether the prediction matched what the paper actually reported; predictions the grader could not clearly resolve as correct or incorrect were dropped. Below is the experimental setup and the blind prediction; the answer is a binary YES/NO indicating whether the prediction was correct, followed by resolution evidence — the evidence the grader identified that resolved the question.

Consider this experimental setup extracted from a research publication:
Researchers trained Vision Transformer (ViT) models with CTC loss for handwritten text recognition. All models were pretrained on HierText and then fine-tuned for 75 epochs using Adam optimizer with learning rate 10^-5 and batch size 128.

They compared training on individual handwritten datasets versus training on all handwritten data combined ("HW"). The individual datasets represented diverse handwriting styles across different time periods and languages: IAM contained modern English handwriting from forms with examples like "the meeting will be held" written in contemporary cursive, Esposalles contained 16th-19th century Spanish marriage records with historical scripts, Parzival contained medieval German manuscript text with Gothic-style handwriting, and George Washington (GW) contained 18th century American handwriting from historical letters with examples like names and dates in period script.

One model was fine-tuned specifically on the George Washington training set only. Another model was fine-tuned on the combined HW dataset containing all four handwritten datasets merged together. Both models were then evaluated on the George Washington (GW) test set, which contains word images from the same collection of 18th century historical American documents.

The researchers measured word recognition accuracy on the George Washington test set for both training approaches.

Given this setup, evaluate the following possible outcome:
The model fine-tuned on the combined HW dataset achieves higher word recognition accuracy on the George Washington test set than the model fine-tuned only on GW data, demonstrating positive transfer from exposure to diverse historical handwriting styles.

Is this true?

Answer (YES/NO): YES